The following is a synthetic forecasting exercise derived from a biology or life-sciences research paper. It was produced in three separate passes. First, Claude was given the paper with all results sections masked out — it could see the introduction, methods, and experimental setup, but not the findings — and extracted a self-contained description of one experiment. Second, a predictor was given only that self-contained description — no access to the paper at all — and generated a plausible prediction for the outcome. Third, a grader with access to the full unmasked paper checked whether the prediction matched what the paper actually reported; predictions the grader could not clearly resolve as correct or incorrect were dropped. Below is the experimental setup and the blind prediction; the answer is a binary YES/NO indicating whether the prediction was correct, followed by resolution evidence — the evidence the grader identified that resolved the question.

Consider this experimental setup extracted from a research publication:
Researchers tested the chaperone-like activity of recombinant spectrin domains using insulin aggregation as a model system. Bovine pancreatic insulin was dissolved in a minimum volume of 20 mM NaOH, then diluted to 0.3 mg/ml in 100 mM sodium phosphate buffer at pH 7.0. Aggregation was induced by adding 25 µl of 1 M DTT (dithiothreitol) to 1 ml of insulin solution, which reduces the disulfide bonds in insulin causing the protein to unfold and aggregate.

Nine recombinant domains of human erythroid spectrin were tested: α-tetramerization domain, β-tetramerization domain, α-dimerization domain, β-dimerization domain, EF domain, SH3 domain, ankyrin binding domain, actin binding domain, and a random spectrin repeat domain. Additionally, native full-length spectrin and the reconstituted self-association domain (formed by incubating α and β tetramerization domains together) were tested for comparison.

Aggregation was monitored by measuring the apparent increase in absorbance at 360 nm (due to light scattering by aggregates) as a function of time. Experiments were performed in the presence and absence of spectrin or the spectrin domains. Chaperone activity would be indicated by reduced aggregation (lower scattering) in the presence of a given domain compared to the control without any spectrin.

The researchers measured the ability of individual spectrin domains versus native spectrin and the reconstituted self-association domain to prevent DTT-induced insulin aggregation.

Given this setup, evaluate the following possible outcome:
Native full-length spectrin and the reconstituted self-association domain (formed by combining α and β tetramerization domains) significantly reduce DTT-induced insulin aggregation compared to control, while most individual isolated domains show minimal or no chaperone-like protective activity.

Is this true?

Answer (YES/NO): NO